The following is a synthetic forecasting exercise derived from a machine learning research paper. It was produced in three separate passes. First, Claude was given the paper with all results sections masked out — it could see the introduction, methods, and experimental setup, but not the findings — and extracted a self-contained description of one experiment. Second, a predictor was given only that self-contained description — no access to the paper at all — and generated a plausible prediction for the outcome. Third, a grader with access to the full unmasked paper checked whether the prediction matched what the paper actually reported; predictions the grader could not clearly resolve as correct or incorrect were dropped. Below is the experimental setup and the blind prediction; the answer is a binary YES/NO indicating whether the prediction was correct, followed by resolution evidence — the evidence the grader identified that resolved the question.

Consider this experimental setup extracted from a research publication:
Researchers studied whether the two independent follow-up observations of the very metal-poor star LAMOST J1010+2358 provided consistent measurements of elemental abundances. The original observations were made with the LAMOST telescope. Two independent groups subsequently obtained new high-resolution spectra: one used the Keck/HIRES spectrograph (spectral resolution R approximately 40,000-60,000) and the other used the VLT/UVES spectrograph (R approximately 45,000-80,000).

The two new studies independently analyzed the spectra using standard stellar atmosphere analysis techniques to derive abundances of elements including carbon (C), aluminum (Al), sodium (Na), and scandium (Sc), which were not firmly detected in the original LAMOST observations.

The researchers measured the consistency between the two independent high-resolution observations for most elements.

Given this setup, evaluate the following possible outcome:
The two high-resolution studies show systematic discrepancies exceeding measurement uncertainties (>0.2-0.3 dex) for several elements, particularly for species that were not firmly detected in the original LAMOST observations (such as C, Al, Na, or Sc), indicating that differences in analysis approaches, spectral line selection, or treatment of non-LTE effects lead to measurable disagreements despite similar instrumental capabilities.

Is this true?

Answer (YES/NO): NO